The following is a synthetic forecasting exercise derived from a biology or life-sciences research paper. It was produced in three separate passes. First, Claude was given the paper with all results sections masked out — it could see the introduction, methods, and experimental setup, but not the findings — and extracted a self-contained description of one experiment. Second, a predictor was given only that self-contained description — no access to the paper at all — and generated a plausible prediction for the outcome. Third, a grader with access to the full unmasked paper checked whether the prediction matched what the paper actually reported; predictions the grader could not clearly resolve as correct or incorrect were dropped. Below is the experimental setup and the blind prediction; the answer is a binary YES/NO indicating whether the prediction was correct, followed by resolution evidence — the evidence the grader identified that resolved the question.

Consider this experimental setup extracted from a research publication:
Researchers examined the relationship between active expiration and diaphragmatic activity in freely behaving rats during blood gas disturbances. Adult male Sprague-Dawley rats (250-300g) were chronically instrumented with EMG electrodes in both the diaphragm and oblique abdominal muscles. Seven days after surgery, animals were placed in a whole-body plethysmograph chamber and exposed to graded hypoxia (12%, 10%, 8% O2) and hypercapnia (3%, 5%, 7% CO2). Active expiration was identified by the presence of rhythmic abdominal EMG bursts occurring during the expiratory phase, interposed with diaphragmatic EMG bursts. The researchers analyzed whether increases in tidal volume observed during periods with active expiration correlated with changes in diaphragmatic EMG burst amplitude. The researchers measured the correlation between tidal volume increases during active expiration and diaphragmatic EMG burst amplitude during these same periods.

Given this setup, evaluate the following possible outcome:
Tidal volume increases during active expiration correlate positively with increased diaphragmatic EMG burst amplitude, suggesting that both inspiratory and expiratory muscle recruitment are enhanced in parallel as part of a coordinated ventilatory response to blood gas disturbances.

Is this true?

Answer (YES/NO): NO